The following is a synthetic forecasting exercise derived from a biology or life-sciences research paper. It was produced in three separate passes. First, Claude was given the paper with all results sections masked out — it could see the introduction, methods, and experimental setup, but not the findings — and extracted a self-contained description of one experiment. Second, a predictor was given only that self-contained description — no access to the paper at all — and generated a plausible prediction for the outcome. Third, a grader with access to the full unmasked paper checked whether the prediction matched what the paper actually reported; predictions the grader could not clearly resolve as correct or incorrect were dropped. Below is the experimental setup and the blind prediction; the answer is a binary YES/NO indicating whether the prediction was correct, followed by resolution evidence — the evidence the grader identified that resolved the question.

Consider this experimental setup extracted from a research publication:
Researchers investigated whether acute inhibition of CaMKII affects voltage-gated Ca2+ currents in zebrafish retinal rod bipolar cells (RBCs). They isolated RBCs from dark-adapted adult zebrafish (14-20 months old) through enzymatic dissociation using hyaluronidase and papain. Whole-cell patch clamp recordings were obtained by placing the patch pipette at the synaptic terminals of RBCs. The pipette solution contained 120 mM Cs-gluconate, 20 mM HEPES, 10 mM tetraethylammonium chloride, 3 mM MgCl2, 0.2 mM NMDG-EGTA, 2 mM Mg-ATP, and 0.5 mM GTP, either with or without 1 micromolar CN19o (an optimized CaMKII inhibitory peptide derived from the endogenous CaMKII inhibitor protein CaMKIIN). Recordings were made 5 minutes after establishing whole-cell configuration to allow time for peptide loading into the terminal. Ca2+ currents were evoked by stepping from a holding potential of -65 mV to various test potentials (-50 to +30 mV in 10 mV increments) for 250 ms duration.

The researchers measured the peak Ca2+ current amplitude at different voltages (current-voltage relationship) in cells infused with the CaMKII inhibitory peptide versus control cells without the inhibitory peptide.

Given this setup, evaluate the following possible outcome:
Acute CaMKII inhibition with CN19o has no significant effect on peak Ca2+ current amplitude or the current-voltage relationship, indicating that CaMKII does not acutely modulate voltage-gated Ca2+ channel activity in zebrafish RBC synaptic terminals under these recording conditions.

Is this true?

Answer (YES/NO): YES